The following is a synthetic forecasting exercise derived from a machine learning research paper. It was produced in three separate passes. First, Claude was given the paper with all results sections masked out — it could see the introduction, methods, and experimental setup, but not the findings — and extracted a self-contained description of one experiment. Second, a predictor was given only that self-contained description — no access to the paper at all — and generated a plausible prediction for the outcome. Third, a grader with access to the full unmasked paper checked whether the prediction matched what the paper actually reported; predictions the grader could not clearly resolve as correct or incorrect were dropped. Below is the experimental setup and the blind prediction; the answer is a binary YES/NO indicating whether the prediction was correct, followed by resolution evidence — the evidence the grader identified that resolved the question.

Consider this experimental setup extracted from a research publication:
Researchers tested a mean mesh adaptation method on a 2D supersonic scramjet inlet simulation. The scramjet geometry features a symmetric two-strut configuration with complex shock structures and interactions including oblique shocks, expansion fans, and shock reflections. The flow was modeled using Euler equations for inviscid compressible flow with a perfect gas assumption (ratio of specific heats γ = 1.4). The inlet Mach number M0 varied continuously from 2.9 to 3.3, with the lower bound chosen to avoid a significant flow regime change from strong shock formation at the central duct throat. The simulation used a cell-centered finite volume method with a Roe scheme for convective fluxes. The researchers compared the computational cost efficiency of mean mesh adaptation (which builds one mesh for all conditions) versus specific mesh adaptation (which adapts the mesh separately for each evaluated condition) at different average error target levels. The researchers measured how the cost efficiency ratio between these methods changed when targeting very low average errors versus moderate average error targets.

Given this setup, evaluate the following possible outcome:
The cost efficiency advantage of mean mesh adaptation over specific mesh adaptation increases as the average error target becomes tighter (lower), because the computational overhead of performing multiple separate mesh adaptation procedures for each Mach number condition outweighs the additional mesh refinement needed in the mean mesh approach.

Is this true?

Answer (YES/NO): NO